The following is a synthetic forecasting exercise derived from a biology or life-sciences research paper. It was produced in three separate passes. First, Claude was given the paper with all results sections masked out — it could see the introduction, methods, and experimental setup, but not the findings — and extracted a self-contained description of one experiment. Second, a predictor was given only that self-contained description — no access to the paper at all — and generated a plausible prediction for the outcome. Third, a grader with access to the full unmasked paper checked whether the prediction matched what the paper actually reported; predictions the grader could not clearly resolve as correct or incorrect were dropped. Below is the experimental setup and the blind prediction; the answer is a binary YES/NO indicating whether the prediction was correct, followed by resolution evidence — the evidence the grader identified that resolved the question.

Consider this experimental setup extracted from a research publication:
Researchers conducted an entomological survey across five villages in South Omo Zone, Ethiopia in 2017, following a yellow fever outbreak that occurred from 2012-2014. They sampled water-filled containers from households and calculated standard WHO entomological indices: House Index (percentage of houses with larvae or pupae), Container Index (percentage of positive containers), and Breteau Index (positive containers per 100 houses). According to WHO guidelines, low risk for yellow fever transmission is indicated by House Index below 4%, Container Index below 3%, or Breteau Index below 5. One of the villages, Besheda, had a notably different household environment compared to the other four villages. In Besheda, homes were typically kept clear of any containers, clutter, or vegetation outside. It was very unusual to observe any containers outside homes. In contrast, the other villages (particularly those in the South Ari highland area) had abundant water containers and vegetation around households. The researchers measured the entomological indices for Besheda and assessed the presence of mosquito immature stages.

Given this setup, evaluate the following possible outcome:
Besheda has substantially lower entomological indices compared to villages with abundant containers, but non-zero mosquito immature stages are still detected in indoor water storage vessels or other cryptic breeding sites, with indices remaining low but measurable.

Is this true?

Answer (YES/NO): NO